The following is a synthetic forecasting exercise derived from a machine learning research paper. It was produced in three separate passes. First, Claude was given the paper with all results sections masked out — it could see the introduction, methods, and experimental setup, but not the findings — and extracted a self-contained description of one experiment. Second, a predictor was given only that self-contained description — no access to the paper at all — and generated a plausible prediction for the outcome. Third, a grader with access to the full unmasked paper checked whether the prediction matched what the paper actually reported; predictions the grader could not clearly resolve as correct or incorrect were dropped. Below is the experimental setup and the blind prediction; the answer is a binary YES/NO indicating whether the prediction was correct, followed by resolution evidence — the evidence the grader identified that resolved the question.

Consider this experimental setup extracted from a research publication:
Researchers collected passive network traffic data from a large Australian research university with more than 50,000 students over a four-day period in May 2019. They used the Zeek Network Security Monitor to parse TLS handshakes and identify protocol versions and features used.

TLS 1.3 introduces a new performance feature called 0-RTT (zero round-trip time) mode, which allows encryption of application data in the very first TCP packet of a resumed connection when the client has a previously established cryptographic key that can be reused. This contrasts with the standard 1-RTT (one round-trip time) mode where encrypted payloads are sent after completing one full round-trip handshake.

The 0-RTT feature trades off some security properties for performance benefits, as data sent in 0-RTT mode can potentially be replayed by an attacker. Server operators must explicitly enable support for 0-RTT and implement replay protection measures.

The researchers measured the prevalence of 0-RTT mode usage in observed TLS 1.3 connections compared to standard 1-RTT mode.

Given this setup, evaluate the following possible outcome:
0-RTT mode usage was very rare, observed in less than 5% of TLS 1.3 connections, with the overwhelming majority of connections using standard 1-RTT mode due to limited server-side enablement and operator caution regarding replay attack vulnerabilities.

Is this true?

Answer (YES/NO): YES